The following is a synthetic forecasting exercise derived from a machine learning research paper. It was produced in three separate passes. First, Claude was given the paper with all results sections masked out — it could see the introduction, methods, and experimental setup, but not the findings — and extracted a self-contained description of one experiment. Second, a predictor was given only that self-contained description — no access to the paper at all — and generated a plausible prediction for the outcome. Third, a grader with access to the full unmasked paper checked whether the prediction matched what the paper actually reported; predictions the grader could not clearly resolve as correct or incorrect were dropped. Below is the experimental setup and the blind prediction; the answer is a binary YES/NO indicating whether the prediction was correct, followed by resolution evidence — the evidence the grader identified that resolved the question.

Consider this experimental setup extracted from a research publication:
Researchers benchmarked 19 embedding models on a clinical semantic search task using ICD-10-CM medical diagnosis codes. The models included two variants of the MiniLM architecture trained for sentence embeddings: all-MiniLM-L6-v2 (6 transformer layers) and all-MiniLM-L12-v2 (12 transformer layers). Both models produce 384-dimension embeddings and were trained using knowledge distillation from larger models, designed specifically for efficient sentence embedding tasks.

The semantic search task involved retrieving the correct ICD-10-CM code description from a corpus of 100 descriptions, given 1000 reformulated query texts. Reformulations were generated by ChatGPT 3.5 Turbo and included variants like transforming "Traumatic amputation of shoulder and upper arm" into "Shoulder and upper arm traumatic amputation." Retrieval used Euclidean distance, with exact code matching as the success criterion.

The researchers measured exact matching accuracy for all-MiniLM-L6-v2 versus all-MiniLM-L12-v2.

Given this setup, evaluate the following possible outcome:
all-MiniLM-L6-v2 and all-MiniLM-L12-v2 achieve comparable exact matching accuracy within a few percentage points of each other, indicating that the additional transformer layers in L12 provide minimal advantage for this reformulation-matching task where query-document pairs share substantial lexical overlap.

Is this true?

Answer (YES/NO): NO